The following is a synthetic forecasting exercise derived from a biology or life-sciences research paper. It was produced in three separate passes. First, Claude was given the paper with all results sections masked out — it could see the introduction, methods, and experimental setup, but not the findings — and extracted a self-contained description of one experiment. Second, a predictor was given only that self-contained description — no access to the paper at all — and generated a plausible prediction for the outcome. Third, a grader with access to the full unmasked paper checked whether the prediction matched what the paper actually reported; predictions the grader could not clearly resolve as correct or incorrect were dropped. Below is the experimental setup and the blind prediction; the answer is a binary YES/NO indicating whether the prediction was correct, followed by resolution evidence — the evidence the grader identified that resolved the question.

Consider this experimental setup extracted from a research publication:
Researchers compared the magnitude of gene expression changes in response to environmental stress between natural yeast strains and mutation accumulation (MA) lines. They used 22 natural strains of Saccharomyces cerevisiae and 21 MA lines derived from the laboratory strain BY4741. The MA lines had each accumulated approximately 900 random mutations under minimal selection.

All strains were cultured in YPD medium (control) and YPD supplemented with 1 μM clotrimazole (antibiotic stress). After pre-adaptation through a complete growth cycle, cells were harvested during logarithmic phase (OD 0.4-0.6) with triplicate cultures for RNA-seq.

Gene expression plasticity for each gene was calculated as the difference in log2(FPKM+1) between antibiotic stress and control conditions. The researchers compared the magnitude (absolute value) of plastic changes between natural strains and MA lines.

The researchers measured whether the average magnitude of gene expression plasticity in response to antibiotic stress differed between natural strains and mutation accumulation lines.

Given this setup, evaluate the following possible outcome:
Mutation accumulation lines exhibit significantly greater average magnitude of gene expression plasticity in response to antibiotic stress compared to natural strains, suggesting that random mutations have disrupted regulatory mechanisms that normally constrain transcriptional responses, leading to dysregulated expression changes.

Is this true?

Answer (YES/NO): NO